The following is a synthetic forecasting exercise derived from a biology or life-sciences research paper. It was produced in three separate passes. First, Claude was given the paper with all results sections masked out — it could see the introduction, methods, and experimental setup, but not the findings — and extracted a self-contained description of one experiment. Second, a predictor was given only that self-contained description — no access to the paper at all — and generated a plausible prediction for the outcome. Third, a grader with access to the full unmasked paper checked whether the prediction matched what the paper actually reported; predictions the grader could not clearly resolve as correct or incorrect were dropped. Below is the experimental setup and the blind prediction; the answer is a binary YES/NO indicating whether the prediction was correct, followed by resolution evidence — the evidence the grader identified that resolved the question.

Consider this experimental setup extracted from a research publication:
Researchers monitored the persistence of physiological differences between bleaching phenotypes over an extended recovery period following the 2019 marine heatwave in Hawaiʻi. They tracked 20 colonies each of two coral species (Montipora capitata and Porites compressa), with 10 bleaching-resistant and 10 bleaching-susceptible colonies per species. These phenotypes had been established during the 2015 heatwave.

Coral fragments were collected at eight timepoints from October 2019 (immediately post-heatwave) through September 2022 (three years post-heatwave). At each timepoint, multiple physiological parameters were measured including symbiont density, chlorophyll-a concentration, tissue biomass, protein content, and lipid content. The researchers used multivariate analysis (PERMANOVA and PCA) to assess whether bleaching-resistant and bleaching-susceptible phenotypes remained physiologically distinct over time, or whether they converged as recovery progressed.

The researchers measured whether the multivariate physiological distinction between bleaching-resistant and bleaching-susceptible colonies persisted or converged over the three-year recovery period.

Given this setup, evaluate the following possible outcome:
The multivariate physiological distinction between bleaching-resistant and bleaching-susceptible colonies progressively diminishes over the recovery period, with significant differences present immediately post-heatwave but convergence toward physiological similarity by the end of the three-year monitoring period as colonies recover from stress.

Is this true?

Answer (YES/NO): NO